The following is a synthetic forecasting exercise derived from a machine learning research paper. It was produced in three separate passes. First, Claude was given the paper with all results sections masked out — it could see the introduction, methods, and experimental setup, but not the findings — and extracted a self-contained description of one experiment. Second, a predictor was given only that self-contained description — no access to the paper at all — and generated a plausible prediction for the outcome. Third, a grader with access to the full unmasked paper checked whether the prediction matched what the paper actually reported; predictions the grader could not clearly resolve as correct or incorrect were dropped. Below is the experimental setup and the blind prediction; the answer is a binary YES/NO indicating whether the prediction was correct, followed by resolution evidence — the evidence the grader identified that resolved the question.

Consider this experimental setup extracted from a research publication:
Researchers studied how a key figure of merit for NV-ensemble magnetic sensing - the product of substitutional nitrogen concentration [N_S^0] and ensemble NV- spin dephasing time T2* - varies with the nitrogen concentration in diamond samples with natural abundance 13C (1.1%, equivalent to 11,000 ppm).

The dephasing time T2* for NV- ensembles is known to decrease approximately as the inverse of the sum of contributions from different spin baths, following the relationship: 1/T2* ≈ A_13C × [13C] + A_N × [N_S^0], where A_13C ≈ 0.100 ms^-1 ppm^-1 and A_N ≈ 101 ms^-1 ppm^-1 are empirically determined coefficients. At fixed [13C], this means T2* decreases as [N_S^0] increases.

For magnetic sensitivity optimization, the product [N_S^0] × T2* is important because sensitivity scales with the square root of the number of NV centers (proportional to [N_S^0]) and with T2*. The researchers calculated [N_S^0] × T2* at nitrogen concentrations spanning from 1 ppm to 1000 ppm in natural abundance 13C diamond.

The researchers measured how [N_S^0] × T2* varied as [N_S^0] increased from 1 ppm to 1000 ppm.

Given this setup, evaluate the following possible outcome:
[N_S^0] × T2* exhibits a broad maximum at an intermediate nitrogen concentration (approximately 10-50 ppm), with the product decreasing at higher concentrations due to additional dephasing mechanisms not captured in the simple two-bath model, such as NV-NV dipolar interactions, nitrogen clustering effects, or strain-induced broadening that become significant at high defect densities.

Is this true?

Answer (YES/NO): NO